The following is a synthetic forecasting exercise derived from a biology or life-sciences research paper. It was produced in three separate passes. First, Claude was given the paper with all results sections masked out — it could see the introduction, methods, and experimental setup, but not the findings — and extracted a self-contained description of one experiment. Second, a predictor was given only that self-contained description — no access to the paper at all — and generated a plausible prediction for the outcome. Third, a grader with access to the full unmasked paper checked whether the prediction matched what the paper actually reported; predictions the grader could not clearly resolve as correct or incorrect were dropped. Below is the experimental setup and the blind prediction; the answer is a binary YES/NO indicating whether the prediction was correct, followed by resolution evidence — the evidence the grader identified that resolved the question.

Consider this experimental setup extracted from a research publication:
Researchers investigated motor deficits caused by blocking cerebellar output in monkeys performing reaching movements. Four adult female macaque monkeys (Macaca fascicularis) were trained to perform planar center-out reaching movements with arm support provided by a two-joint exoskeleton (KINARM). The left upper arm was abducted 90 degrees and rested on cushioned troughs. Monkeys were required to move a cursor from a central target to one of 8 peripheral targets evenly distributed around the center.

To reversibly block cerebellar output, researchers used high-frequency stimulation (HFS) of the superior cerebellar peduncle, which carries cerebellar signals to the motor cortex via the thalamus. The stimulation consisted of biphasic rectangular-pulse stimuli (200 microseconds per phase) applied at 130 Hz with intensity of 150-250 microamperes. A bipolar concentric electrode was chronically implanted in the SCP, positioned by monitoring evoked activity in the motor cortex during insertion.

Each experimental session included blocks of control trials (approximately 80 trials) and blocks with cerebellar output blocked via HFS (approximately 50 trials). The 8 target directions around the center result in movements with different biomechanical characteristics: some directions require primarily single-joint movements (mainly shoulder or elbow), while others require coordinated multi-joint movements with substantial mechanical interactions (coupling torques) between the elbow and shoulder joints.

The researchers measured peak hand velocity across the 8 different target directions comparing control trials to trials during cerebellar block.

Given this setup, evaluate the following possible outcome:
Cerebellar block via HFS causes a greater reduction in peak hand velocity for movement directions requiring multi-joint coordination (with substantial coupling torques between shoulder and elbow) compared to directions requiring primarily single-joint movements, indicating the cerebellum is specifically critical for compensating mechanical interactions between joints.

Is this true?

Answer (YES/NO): NO